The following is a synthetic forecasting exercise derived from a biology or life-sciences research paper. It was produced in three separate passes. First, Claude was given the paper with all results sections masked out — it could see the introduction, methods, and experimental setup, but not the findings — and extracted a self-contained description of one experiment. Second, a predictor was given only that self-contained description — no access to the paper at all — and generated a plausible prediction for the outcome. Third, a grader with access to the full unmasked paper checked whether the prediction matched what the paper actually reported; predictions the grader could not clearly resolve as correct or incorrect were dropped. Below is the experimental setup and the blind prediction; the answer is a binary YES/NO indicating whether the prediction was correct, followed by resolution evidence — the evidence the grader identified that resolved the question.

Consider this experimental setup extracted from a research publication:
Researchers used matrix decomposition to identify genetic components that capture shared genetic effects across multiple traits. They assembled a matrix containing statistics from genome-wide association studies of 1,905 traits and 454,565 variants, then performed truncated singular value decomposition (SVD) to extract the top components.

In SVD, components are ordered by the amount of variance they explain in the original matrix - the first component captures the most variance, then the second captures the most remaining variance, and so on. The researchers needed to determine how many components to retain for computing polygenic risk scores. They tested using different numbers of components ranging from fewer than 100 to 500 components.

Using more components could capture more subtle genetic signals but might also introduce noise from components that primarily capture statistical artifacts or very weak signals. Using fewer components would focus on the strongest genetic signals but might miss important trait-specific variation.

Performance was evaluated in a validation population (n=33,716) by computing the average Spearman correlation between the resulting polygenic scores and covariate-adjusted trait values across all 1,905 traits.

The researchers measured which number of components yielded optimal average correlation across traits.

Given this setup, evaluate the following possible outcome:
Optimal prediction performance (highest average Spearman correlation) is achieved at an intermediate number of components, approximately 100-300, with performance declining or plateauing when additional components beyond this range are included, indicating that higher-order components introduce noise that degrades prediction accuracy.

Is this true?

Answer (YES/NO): YES